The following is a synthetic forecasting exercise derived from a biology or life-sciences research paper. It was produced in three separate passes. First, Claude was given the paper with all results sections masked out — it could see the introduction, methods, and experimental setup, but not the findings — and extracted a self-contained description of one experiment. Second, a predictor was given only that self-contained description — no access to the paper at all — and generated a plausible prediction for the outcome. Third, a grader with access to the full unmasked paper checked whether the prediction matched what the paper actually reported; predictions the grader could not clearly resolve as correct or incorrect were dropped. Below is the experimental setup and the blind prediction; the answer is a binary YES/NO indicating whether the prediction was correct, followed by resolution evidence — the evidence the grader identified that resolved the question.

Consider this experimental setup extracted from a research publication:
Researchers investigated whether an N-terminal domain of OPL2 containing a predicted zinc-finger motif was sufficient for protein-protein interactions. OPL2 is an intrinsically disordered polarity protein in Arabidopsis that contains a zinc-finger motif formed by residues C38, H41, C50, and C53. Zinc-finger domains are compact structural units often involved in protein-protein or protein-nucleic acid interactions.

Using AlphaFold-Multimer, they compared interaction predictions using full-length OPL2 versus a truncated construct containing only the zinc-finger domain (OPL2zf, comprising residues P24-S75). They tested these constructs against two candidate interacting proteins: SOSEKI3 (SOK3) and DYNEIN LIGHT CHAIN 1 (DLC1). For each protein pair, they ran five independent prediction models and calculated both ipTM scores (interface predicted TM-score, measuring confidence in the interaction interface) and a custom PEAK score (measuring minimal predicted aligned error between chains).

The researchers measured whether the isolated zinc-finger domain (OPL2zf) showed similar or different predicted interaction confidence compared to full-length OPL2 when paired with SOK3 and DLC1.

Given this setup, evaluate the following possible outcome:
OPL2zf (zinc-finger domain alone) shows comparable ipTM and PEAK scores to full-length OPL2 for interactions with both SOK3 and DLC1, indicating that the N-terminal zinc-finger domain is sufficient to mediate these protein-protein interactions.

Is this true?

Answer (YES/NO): NO